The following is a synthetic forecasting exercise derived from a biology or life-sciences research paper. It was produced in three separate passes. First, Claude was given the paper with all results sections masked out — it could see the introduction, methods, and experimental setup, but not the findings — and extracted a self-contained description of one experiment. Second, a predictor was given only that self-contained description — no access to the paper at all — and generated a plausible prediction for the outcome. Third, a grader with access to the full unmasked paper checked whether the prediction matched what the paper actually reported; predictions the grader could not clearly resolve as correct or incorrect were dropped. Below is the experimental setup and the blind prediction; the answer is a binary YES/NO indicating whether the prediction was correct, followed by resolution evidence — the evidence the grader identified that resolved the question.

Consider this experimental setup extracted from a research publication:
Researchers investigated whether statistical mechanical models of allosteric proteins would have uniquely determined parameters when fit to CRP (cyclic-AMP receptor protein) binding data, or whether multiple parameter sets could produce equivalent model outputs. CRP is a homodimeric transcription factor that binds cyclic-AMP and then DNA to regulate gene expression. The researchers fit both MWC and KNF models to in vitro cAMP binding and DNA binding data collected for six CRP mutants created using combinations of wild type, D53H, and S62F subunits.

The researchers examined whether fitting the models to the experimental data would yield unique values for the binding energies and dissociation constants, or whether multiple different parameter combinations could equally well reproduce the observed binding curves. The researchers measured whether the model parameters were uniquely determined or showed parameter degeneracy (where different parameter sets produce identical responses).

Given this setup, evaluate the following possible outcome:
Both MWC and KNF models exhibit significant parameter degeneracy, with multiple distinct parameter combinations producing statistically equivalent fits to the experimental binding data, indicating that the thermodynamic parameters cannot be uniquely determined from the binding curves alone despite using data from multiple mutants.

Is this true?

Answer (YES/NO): YES